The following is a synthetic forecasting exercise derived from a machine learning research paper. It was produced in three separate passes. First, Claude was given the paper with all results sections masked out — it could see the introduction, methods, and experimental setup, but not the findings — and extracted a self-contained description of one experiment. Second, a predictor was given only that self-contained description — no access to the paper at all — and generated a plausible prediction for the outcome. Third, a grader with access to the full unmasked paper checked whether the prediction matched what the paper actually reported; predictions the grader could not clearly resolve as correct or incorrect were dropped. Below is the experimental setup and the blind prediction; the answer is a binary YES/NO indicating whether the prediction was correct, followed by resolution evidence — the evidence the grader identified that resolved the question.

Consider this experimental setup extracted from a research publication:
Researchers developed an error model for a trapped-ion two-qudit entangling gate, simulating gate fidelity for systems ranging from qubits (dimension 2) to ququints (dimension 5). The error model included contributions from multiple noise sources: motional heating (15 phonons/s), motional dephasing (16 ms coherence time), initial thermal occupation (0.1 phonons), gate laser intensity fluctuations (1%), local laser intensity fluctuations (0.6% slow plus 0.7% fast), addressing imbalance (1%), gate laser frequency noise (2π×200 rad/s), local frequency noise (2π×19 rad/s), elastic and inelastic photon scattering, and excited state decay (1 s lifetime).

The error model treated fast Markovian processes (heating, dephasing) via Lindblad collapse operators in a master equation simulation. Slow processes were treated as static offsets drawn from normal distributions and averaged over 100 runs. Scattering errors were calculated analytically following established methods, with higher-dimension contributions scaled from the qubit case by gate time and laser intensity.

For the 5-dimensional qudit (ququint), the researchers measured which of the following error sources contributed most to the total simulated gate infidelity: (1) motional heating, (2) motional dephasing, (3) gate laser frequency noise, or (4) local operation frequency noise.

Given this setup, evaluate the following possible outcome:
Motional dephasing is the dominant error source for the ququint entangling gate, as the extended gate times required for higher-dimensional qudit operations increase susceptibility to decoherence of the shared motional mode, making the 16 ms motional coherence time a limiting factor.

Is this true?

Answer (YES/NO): NO